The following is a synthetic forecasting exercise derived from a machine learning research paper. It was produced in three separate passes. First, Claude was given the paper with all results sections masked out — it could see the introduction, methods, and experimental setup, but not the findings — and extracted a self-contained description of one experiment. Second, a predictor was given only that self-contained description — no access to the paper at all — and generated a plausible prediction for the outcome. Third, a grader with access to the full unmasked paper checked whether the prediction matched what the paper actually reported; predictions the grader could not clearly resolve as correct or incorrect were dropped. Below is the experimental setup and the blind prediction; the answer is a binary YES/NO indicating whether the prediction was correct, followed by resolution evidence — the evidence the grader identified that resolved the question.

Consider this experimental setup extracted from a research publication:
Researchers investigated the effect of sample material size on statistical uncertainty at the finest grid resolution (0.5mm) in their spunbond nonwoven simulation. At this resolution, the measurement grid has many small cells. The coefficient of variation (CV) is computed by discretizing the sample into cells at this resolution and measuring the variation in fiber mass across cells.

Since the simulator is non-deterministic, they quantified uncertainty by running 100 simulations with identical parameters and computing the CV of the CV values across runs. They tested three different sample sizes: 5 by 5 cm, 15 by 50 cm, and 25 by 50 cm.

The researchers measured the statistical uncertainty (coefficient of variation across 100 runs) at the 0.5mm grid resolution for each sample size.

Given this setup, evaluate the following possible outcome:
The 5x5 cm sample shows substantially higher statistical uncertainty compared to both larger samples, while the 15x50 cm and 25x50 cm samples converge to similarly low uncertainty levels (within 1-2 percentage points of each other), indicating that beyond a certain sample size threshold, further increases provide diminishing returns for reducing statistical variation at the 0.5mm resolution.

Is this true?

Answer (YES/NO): YES